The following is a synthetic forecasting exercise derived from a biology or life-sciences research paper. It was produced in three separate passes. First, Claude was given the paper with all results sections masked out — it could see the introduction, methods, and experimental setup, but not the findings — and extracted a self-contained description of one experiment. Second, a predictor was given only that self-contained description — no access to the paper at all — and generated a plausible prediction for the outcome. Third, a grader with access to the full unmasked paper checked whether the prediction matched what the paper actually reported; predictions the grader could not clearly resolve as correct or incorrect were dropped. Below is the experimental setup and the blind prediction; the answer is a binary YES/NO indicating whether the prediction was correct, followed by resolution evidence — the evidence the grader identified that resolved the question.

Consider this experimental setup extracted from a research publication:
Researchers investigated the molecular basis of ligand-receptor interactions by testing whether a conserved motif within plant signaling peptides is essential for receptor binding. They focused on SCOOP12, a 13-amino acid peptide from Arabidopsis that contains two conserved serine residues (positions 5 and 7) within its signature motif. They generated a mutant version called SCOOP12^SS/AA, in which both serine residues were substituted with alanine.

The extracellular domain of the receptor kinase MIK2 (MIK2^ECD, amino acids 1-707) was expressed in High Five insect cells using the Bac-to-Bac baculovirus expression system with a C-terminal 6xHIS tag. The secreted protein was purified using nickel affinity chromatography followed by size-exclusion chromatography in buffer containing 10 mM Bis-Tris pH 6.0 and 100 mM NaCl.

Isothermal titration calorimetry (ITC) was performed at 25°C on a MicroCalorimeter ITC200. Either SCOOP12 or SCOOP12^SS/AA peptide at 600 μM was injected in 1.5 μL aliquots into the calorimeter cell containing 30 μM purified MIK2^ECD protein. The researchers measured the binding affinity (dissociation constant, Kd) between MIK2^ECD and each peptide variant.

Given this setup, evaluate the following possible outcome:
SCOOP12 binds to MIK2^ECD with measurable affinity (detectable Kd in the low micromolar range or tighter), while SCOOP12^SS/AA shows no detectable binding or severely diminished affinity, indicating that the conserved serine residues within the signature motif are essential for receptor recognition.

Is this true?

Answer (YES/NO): YES